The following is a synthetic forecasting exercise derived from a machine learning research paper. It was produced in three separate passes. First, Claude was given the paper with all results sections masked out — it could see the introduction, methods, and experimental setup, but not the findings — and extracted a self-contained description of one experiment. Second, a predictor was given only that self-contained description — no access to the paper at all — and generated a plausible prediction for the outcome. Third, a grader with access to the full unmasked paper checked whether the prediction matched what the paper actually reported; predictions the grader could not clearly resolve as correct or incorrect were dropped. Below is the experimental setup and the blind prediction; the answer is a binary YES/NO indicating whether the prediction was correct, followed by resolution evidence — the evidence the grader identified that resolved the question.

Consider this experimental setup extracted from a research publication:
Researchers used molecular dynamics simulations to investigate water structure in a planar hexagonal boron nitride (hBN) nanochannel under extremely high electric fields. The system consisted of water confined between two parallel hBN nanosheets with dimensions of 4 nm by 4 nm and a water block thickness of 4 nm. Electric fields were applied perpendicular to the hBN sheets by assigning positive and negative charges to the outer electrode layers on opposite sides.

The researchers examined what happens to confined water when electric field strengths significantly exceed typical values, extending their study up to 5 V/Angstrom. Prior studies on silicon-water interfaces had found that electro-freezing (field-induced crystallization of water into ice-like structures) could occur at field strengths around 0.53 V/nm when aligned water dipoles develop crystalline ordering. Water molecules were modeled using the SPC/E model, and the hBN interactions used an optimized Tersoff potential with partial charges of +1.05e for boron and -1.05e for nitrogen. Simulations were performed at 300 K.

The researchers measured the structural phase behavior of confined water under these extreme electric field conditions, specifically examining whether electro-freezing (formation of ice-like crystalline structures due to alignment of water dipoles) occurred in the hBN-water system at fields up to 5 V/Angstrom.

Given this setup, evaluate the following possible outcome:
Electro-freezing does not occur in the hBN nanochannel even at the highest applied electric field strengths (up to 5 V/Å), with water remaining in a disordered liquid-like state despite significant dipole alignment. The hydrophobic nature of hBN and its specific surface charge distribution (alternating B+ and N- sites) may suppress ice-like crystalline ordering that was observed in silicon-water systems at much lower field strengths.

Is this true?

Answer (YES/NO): NO